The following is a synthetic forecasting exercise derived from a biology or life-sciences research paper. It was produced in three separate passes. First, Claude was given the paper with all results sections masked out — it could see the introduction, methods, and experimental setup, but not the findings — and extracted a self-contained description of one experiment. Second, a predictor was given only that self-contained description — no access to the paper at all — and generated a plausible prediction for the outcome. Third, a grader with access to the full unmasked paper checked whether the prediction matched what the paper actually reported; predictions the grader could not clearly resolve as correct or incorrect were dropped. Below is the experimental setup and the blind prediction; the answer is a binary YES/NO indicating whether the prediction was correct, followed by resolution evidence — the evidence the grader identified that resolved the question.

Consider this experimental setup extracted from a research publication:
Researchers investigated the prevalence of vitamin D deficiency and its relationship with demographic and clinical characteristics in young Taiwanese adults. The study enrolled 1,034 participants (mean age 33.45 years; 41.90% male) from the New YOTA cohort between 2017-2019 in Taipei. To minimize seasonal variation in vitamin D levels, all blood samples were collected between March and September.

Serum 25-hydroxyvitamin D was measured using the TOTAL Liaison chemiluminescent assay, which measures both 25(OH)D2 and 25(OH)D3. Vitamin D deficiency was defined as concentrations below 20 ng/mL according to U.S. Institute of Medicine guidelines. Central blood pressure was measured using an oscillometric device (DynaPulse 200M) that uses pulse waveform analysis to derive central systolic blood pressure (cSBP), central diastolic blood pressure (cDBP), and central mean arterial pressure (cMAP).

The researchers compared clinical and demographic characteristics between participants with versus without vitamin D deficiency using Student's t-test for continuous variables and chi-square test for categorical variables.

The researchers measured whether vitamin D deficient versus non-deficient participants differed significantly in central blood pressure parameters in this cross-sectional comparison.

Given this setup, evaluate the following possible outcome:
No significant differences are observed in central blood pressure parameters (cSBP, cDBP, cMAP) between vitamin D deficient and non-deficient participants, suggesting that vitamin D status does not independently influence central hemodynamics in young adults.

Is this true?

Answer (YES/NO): NO